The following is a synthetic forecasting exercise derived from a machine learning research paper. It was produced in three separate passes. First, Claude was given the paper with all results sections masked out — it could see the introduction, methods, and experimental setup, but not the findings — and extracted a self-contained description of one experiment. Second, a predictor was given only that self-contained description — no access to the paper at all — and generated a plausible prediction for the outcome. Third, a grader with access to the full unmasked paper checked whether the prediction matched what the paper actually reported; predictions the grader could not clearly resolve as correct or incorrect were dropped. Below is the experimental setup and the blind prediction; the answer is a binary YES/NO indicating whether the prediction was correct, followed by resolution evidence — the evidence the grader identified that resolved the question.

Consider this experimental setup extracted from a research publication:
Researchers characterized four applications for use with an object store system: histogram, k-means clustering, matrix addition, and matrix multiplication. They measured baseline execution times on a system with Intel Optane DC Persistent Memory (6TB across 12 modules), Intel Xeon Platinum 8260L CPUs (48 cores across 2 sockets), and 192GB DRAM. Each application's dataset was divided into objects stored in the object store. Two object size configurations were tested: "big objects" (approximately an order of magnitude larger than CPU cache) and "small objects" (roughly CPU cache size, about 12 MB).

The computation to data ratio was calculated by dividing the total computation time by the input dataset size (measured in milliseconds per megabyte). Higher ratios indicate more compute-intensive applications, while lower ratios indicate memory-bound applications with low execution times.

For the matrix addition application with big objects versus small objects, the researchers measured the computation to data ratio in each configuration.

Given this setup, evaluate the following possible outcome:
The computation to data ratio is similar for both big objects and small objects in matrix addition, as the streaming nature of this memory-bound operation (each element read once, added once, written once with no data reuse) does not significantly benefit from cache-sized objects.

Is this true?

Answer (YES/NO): NO